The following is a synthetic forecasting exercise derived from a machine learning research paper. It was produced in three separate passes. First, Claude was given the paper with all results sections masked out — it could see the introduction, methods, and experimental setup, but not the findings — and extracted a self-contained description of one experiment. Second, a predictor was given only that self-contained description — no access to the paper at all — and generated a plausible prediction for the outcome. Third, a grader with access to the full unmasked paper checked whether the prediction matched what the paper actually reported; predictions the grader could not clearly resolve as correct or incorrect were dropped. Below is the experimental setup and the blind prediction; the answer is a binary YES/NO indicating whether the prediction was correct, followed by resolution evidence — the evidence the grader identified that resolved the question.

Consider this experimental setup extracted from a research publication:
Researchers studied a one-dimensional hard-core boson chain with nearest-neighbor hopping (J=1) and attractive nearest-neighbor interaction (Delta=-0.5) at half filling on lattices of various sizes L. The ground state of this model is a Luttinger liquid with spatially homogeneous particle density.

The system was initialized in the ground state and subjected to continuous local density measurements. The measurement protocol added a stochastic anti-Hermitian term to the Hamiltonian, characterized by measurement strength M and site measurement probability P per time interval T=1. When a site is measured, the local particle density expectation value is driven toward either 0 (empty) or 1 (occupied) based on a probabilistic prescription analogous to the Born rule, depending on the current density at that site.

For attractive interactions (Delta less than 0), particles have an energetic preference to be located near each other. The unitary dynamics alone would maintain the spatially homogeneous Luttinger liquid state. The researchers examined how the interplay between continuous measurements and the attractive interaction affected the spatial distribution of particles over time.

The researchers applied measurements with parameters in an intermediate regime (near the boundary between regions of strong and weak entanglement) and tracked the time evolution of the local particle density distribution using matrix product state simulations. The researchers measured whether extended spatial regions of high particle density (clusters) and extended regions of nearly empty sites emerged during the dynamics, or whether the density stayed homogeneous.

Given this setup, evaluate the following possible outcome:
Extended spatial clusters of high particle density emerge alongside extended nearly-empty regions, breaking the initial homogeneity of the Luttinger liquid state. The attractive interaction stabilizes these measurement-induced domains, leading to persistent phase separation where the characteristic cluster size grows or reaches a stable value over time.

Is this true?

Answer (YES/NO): YES